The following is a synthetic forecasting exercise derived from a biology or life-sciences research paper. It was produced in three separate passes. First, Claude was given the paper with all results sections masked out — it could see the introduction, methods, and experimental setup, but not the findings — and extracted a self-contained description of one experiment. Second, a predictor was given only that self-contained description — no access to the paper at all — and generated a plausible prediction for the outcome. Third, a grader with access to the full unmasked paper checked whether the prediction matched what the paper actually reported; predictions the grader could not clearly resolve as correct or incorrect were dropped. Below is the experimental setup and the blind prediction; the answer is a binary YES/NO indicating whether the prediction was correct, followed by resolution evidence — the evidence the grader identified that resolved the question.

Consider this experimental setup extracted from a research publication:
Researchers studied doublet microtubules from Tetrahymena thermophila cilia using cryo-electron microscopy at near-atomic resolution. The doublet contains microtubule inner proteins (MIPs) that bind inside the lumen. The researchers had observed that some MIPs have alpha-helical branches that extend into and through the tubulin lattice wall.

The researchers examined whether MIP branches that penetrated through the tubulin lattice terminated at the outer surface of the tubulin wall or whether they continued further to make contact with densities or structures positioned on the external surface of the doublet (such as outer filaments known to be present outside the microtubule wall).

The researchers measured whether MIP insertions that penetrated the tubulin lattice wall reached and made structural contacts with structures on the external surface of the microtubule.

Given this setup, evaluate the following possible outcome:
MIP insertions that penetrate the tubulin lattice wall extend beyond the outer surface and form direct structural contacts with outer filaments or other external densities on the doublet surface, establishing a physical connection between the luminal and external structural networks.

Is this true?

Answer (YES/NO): YES